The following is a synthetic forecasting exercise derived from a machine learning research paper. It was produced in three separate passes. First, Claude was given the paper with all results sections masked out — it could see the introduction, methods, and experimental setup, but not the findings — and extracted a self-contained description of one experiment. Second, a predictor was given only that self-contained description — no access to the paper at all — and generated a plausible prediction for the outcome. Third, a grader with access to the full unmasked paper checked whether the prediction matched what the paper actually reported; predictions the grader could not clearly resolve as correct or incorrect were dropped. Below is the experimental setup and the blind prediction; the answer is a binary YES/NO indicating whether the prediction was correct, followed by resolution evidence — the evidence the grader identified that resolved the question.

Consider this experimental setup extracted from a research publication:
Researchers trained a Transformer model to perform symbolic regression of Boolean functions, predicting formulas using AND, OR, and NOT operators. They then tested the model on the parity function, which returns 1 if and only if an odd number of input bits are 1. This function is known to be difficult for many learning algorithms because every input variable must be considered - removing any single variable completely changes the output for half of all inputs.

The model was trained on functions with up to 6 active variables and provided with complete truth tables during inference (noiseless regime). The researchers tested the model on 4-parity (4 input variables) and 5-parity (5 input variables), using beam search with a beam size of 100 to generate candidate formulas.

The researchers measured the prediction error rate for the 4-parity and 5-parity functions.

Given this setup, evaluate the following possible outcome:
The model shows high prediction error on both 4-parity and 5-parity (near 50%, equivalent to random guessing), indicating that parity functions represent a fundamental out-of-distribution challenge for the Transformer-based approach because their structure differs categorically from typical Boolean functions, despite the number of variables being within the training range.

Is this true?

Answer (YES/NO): NO